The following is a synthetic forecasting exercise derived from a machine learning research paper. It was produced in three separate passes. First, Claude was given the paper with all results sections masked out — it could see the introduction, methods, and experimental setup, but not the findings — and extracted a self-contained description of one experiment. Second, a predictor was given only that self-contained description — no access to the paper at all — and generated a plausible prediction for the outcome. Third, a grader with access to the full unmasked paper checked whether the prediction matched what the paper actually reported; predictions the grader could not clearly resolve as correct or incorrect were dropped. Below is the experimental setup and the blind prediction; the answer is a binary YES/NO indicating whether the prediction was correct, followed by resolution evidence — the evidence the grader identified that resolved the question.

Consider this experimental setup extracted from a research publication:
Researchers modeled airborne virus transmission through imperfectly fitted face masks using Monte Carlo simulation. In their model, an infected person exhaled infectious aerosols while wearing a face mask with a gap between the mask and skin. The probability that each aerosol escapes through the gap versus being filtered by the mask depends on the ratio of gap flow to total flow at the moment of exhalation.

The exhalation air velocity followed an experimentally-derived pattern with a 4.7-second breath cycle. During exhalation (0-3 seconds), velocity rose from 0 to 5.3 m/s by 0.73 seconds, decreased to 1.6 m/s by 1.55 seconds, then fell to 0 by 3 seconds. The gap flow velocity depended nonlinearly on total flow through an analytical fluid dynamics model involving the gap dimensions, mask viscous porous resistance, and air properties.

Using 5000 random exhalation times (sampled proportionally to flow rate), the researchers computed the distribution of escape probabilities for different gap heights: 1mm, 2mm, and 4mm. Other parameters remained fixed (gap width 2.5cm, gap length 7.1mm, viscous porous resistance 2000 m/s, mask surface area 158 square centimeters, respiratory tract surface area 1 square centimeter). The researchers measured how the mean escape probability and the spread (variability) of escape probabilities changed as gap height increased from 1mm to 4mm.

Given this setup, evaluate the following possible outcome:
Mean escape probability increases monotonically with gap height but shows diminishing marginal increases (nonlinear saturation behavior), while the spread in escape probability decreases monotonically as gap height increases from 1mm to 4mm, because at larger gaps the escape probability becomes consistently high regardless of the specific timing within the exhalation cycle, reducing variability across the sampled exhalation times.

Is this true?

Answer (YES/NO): NO